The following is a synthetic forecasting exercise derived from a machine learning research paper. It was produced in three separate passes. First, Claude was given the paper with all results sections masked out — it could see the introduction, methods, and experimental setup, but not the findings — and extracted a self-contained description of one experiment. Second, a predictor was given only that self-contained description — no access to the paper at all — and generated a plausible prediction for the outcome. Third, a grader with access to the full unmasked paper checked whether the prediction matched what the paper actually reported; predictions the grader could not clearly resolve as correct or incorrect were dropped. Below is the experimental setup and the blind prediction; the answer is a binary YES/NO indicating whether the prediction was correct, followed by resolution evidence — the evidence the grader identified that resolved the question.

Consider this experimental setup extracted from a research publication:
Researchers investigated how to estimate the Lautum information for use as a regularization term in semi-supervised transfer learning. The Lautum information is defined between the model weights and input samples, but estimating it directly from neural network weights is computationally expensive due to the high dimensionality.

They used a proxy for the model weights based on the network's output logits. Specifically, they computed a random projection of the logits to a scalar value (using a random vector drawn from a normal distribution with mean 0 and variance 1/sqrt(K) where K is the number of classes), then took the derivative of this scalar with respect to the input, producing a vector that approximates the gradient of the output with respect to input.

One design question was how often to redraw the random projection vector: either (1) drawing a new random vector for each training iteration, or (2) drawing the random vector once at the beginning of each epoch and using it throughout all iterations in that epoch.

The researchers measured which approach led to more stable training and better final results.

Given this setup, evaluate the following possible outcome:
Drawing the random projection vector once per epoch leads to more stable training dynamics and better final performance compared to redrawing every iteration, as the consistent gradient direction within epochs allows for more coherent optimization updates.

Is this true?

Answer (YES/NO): YES